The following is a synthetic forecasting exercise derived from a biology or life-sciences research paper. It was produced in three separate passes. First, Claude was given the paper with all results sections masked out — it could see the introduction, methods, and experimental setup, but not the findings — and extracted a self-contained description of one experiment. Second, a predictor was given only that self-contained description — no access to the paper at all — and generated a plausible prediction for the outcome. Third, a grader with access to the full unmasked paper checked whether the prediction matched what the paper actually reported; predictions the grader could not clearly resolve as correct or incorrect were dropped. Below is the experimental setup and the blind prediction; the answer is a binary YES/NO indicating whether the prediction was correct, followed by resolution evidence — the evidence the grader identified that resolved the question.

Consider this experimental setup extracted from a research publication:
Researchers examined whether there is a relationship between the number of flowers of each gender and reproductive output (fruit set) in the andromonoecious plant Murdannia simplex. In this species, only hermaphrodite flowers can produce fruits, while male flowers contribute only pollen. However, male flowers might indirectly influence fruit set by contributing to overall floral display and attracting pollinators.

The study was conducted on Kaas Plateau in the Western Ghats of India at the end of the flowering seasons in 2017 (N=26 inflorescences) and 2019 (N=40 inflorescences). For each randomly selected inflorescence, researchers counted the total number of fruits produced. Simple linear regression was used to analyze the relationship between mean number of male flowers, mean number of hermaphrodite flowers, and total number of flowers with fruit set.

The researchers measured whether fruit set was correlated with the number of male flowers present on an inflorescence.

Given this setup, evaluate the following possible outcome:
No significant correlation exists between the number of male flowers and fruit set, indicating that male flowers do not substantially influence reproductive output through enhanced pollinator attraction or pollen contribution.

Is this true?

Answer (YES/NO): YES